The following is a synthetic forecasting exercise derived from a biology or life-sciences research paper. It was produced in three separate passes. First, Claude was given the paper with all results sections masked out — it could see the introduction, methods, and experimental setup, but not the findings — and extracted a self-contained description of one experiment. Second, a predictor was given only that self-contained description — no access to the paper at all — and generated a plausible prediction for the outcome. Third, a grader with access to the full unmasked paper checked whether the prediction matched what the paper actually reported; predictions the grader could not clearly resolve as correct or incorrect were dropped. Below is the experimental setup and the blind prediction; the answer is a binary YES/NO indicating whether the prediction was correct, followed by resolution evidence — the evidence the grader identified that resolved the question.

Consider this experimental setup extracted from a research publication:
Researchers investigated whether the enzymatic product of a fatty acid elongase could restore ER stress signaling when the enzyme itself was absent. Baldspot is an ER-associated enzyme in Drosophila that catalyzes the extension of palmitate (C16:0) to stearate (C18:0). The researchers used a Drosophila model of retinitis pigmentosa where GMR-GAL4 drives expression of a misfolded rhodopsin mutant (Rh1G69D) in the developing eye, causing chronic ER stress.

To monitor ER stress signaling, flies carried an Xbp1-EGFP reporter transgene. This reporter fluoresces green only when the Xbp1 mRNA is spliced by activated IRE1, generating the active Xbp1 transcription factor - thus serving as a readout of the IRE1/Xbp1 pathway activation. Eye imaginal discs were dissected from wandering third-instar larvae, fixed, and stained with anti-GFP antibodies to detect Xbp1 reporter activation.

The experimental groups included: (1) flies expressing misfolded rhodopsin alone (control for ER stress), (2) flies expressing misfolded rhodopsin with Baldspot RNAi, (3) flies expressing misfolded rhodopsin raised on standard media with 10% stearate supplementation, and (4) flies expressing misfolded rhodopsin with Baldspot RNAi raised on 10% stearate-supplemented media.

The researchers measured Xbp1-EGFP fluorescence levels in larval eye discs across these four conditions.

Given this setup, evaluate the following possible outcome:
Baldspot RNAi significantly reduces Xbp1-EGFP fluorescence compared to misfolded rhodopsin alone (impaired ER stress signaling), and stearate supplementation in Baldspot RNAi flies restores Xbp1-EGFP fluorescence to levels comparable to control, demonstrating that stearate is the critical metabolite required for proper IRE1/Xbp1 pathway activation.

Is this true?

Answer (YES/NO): YES